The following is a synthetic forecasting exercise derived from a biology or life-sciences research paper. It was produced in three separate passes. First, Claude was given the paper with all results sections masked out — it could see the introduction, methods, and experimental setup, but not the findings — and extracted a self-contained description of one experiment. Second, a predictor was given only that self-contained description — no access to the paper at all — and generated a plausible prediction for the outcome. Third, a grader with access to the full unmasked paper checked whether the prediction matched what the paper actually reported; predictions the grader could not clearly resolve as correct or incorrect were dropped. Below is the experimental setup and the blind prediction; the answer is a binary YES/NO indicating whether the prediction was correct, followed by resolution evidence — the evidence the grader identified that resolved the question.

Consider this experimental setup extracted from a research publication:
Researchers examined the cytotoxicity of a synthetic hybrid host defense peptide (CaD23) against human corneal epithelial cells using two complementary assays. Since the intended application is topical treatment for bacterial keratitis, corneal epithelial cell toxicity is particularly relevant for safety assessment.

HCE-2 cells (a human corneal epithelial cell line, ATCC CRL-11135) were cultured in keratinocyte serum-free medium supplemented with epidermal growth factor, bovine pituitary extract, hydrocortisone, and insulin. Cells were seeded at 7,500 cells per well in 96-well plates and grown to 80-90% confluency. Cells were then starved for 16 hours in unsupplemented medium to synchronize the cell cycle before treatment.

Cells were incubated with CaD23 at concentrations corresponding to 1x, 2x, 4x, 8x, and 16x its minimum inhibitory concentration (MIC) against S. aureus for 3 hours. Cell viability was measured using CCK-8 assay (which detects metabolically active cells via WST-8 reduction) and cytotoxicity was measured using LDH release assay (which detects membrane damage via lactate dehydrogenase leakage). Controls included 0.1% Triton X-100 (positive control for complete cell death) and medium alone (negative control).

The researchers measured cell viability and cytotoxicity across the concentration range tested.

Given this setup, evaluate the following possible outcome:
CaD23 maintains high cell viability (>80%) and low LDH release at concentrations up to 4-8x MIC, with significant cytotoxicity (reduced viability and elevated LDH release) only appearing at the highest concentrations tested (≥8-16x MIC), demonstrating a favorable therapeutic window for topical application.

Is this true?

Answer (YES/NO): NO